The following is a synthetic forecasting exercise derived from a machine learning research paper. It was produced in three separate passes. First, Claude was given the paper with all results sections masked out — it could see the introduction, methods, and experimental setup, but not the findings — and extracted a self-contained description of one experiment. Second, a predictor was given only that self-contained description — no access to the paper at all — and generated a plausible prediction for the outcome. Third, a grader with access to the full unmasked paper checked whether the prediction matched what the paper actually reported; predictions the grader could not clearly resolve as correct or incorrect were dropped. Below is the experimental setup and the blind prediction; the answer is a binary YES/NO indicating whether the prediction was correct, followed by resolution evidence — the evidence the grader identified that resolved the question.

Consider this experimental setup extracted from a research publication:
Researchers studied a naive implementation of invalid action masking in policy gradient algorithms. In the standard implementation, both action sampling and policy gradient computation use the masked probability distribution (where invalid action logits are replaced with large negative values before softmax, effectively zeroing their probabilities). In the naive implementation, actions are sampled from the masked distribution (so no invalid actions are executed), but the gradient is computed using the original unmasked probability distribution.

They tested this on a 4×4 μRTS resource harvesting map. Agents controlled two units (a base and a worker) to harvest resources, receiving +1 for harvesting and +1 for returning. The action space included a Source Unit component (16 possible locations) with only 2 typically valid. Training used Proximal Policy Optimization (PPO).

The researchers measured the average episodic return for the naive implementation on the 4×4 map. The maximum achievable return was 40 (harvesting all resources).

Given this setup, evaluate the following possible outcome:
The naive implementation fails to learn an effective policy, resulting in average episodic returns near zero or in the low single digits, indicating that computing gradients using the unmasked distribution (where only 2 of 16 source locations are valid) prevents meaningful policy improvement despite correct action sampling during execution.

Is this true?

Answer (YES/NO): NO